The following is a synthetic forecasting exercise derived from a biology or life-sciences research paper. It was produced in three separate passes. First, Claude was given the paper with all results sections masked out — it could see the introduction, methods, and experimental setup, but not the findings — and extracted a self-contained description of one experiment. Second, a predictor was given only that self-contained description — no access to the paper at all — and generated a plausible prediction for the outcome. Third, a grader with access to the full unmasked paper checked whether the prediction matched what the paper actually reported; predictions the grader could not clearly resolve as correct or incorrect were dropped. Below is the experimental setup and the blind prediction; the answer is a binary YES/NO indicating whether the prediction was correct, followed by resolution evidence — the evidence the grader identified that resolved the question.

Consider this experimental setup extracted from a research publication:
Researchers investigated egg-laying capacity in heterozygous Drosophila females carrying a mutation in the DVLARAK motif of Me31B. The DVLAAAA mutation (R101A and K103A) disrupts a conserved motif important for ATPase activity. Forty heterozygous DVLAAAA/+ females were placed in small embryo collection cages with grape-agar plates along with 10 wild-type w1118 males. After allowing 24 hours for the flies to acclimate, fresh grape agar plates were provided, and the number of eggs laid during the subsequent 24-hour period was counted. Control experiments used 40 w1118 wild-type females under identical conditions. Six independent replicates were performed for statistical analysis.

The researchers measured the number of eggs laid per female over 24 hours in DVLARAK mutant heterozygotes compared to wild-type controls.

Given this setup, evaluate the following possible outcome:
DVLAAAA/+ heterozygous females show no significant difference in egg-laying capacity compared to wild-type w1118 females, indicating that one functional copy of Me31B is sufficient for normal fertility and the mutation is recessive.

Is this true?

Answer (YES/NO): NO